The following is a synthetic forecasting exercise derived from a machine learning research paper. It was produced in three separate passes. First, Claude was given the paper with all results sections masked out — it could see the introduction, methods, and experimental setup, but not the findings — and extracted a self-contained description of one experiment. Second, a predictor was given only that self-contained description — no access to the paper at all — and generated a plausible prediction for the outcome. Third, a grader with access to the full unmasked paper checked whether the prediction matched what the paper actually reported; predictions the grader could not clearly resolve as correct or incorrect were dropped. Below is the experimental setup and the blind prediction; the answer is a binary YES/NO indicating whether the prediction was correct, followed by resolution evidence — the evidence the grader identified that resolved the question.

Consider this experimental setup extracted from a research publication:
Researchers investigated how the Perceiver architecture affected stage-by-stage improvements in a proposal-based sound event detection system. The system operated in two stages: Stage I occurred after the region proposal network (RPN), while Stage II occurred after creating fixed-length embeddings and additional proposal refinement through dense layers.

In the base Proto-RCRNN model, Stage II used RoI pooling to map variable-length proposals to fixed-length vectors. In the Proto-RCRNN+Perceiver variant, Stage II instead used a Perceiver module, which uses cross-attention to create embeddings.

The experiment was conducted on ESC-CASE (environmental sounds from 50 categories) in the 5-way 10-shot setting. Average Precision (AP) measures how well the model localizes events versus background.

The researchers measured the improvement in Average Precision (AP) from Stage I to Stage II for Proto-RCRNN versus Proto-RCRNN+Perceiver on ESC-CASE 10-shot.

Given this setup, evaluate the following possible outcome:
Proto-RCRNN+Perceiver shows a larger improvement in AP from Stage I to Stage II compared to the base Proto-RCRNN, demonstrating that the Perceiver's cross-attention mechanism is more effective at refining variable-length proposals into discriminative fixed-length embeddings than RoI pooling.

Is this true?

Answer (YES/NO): NO